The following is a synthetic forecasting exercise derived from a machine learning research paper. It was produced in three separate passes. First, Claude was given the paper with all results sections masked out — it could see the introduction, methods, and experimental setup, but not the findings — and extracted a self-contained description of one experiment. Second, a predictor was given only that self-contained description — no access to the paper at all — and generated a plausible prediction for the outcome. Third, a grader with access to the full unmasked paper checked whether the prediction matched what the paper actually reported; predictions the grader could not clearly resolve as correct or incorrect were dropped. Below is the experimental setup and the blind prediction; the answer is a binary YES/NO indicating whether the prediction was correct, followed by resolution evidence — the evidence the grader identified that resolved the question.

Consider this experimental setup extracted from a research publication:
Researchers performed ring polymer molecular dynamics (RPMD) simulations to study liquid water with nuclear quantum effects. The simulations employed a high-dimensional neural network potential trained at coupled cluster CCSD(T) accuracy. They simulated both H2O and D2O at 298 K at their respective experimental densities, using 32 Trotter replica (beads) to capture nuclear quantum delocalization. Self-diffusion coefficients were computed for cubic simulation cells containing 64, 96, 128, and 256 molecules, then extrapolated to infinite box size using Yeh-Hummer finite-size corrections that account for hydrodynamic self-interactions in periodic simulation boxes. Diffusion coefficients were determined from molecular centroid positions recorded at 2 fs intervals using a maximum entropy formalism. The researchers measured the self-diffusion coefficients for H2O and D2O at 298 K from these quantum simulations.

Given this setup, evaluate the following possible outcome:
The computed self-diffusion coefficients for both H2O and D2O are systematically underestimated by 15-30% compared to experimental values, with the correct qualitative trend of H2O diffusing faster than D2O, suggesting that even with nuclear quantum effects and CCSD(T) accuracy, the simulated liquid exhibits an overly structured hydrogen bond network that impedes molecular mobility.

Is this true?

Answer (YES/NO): NO